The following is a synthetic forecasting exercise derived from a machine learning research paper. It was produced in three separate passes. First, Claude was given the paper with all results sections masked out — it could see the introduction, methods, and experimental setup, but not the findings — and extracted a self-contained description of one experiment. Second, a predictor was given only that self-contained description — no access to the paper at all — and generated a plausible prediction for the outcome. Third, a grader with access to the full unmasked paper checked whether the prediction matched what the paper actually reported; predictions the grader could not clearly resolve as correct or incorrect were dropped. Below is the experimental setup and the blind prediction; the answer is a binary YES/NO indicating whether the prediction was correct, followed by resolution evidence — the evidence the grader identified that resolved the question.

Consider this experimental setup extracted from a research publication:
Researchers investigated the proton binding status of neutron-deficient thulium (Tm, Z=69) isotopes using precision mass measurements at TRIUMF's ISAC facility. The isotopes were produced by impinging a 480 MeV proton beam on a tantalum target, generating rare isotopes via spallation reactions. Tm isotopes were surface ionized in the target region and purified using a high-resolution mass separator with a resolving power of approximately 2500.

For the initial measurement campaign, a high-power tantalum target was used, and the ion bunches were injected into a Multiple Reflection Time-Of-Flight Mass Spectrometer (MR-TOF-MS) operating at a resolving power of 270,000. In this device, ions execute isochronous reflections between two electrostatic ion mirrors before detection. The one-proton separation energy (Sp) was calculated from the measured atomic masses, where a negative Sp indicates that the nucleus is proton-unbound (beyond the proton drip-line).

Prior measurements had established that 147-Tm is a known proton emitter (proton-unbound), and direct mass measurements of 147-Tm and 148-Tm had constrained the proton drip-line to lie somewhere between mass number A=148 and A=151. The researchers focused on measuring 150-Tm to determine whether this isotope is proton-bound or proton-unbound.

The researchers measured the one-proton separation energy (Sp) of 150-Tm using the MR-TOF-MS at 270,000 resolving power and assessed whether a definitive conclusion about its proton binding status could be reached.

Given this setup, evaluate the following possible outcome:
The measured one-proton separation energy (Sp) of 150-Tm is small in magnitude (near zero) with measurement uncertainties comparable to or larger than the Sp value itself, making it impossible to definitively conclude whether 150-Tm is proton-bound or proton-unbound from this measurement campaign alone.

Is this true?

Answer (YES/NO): YES